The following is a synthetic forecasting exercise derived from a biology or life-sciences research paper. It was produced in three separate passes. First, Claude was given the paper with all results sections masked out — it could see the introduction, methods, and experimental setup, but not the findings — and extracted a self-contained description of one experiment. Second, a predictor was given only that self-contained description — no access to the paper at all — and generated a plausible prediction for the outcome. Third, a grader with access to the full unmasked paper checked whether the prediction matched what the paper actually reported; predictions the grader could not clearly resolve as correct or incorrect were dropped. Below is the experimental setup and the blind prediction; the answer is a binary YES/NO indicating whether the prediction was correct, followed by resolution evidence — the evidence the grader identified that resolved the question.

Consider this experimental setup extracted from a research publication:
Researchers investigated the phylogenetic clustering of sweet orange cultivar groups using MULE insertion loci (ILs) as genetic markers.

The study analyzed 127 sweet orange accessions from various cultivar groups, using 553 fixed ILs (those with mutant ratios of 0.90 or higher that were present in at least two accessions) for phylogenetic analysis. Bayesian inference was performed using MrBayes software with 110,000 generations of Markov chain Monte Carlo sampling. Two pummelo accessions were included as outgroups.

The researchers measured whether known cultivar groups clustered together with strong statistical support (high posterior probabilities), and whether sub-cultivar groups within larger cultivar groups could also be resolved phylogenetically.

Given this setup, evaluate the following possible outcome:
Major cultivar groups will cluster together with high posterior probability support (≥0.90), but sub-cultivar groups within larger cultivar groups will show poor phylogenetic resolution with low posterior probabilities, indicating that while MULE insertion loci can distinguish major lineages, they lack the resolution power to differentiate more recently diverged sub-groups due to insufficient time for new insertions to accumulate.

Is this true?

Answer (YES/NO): NO